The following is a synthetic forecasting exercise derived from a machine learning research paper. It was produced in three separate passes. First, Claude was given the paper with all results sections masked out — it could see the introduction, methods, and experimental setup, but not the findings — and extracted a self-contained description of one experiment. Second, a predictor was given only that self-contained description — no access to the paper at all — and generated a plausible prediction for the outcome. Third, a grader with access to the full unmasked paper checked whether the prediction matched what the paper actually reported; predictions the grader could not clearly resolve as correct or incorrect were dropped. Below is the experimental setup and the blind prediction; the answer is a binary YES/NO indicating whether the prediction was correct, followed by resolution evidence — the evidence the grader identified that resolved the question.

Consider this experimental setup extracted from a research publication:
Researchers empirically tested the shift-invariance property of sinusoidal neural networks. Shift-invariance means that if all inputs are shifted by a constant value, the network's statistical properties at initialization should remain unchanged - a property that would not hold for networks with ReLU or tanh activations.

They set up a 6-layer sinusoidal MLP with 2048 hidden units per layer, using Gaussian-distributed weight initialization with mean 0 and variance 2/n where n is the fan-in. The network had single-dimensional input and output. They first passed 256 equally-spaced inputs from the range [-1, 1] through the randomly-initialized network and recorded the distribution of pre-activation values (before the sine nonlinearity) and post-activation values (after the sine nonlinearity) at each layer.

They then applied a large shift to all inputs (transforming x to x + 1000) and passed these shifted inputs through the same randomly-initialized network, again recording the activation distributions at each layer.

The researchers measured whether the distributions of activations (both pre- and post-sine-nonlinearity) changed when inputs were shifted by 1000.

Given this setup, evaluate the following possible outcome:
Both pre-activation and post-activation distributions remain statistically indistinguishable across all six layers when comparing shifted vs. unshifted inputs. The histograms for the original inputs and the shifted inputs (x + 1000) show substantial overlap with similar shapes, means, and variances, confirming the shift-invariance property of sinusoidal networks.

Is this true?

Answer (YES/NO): YES